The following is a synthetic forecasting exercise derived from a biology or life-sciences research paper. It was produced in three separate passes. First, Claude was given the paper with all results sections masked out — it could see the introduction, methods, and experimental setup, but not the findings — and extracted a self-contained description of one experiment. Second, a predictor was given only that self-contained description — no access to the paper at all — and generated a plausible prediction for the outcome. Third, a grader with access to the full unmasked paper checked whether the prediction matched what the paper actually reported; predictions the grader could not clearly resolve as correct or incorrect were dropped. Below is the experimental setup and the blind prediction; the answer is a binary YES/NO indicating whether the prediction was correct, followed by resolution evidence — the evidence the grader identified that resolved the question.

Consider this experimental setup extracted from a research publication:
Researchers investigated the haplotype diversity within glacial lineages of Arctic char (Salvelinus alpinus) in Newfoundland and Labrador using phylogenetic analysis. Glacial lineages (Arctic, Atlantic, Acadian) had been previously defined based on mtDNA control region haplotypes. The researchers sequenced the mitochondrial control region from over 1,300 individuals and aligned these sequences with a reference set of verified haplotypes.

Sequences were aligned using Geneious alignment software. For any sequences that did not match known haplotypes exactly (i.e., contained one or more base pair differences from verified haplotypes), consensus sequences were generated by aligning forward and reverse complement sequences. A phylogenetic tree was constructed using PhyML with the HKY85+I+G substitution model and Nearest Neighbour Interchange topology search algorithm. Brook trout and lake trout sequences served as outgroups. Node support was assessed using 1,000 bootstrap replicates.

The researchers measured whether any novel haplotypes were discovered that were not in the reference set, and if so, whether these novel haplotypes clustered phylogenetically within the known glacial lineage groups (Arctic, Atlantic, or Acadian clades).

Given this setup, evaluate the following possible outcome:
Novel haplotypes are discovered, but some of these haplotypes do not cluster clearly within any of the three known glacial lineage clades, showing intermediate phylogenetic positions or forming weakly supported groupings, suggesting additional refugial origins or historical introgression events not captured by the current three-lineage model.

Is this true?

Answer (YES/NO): NO